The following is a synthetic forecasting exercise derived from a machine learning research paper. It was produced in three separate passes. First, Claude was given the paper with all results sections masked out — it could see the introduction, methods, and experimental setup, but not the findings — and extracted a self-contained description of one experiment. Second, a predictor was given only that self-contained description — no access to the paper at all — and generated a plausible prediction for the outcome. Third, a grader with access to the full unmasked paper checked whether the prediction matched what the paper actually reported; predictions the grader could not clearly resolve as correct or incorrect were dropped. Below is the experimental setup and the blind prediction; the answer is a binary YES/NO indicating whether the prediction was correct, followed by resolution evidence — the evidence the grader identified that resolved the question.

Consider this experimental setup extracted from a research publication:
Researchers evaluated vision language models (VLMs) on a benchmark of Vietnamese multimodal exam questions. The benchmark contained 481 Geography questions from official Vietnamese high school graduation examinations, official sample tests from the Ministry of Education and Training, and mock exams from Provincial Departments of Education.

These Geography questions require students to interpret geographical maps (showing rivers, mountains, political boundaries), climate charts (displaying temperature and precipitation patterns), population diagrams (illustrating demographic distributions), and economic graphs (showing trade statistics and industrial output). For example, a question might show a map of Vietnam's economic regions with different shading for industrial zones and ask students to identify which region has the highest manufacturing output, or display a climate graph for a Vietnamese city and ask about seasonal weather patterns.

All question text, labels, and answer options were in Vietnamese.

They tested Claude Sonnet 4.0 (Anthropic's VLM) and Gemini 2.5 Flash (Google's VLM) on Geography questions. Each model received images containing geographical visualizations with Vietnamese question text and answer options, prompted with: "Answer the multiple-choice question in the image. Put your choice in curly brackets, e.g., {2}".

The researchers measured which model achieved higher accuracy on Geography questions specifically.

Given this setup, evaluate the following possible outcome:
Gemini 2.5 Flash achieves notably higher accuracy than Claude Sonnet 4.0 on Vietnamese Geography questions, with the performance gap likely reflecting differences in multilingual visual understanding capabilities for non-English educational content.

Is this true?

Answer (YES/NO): YES